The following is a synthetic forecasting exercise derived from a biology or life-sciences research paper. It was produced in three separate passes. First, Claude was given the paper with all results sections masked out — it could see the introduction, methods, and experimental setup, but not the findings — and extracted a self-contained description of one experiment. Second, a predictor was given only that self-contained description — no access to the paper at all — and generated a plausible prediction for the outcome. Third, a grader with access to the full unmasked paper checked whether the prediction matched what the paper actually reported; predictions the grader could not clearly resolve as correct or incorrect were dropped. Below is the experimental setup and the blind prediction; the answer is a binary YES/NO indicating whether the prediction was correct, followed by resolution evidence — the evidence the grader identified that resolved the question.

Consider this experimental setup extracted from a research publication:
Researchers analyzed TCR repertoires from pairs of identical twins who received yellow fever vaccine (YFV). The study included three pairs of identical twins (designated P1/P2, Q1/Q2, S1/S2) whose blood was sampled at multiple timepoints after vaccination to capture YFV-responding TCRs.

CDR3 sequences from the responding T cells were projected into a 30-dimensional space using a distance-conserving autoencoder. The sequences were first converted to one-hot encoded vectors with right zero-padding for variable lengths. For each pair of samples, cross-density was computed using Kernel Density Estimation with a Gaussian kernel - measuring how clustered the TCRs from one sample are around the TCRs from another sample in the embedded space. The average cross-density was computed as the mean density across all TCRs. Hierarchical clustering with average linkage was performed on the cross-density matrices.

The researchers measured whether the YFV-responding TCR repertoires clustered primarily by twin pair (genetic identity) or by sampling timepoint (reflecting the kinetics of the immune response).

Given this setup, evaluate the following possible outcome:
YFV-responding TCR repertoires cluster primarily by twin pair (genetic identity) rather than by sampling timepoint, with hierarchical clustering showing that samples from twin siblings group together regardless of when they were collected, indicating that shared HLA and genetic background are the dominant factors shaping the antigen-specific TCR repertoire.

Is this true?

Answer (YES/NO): NO